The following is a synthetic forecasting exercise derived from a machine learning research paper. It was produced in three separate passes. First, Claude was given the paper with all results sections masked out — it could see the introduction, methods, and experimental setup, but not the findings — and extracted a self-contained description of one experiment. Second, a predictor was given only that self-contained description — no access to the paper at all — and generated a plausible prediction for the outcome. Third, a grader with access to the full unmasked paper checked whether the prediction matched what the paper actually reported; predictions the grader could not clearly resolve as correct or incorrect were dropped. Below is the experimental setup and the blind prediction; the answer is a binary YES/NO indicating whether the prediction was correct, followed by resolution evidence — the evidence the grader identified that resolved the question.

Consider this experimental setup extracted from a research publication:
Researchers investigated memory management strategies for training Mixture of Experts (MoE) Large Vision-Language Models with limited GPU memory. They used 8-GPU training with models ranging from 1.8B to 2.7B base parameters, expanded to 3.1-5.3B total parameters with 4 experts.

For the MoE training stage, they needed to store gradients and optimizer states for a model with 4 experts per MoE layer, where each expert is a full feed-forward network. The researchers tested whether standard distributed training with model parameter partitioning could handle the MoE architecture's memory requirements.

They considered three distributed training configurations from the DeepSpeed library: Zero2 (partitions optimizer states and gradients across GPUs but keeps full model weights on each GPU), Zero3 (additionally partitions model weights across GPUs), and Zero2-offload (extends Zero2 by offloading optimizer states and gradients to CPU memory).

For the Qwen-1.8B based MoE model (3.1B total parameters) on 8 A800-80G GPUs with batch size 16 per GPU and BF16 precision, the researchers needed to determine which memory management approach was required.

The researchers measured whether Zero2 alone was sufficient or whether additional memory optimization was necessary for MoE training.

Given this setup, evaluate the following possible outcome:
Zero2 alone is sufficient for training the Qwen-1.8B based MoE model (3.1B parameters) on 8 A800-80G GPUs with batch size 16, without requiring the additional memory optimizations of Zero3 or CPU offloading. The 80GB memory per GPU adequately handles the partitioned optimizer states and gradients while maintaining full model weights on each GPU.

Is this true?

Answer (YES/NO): NO